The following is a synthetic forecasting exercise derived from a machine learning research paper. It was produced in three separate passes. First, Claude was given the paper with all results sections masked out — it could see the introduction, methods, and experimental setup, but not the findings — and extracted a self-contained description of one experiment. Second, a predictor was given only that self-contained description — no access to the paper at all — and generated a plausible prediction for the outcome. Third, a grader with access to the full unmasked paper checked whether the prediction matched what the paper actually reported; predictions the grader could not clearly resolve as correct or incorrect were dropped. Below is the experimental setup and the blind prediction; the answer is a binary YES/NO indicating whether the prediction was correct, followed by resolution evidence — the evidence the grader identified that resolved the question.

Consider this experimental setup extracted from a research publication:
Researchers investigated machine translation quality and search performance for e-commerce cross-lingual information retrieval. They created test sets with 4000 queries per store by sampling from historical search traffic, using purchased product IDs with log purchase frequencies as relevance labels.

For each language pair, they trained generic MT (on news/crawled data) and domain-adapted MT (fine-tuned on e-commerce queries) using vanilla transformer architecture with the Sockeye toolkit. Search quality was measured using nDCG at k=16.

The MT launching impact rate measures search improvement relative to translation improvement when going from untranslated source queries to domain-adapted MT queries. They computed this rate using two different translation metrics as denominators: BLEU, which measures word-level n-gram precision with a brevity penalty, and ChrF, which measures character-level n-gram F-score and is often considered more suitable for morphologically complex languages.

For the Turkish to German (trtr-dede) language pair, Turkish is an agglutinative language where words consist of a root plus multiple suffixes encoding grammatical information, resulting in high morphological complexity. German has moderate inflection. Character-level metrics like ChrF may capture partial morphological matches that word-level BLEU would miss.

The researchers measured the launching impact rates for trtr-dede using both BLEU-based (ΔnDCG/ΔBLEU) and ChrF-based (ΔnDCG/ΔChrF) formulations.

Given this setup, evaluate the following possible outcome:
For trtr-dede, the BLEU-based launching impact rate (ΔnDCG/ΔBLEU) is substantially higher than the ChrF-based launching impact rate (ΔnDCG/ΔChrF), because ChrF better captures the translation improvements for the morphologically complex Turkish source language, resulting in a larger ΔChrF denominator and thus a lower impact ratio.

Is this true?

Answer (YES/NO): YES